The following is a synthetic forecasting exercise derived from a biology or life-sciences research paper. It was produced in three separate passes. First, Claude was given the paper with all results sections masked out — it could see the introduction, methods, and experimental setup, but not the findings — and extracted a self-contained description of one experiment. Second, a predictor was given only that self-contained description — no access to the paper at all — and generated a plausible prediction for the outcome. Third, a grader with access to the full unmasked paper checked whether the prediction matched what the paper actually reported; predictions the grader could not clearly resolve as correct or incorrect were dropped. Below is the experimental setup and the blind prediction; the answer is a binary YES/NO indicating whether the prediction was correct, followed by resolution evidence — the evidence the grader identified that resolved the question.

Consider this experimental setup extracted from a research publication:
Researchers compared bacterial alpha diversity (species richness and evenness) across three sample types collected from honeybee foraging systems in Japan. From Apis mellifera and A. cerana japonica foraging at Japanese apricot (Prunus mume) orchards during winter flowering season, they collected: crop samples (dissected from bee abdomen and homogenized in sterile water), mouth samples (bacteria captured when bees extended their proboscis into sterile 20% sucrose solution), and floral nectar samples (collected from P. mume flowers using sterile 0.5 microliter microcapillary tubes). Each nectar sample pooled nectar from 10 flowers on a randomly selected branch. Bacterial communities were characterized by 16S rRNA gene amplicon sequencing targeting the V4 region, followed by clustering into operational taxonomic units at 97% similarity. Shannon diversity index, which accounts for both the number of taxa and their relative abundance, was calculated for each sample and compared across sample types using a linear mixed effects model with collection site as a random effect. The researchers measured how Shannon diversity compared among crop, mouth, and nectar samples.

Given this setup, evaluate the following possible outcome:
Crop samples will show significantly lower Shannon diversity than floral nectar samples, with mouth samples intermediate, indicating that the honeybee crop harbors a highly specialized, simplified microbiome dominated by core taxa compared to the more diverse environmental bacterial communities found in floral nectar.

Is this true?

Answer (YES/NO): NO